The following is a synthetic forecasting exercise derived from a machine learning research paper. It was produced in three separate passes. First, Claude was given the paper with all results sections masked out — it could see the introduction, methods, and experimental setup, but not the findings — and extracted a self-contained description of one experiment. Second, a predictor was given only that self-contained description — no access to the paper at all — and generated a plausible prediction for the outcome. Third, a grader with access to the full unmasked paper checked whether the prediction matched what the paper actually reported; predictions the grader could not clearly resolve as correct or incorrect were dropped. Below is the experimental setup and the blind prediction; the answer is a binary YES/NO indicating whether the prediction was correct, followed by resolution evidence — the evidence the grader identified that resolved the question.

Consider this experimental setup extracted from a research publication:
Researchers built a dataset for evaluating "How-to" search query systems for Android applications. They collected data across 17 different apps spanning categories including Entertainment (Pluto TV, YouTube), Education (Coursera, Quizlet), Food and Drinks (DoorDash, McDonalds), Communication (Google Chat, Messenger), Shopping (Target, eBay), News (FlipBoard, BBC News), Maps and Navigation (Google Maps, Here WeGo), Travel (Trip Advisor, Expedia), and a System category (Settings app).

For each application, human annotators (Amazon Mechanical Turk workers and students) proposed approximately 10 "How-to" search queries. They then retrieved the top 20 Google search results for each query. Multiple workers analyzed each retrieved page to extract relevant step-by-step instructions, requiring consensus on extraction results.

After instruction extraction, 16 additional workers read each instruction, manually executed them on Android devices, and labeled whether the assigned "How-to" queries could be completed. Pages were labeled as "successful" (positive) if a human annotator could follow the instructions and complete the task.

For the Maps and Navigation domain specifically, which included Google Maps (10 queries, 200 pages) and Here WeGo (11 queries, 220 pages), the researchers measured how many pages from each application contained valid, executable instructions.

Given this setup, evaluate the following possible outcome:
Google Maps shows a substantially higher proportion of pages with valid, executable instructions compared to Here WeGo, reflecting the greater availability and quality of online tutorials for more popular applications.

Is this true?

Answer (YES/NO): YES